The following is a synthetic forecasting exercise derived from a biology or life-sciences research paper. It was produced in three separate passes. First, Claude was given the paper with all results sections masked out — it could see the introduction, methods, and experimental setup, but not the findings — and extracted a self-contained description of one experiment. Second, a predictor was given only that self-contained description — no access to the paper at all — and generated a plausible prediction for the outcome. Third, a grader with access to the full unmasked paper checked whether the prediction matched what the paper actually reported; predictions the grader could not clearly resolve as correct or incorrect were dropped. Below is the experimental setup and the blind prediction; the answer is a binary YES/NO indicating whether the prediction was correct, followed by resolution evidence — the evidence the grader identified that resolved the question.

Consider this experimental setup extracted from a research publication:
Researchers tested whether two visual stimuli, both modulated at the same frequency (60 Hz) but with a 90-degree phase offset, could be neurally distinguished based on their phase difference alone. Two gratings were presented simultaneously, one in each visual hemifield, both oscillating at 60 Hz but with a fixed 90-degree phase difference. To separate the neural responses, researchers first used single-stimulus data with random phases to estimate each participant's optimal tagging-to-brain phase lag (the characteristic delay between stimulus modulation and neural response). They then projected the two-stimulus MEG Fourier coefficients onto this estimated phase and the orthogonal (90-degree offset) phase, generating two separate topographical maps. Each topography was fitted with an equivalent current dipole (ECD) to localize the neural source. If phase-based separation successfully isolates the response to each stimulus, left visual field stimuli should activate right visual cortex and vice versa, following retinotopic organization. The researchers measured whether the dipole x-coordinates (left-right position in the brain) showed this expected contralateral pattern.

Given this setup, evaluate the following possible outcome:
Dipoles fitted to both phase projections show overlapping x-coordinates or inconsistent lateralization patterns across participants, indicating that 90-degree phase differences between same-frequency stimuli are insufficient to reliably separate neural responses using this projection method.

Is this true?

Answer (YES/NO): NO